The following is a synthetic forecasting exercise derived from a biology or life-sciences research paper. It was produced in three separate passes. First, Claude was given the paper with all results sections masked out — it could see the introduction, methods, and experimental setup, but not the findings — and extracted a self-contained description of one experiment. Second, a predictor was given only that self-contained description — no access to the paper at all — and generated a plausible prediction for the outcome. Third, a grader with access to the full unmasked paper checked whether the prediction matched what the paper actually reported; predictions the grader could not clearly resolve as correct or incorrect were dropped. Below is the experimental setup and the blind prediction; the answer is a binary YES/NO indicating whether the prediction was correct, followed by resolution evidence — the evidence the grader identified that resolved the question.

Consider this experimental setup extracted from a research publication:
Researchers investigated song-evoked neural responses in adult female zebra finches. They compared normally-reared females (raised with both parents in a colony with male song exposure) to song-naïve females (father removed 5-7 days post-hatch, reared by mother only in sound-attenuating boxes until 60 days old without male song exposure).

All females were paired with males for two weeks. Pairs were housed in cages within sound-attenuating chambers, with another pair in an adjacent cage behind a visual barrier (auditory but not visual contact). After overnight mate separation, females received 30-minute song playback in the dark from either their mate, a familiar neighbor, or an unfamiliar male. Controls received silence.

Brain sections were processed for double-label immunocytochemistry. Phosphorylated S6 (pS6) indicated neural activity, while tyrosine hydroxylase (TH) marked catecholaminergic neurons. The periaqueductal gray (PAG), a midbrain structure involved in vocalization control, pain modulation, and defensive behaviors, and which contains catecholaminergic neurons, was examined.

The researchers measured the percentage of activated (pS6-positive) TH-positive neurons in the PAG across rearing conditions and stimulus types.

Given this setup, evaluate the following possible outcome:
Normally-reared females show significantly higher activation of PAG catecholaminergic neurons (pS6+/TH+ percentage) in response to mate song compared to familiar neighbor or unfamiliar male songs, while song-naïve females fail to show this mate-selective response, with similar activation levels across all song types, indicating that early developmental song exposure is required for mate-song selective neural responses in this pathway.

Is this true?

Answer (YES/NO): NO